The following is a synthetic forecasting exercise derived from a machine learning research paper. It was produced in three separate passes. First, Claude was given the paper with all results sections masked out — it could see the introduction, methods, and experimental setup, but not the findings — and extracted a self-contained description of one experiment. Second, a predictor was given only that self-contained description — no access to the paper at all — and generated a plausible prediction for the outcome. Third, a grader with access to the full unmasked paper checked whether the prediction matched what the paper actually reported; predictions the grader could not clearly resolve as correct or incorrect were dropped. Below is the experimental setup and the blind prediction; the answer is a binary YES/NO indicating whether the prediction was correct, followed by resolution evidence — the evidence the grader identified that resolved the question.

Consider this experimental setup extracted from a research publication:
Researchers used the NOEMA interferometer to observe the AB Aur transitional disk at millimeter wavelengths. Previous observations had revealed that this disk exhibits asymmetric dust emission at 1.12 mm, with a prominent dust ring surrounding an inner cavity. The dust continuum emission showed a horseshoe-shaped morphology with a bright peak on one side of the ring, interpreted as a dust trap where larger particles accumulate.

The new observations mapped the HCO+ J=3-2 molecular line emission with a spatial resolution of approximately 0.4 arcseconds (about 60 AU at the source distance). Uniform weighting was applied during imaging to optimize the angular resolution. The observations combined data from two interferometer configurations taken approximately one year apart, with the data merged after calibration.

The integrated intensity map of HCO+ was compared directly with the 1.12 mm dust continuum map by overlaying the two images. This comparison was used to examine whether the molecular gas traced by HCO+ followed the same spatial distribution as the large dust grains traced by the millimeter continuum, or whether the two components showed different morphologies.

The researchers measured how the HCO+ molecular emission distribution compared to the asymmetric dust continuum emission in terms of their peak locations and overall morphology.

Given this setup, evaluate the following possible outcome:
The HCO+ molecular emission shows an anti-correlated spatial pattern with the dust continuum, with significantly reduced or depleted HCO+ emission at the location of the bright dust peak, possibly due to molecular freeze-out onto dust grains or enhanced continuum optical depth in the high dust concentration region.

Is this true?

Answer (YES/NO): NO